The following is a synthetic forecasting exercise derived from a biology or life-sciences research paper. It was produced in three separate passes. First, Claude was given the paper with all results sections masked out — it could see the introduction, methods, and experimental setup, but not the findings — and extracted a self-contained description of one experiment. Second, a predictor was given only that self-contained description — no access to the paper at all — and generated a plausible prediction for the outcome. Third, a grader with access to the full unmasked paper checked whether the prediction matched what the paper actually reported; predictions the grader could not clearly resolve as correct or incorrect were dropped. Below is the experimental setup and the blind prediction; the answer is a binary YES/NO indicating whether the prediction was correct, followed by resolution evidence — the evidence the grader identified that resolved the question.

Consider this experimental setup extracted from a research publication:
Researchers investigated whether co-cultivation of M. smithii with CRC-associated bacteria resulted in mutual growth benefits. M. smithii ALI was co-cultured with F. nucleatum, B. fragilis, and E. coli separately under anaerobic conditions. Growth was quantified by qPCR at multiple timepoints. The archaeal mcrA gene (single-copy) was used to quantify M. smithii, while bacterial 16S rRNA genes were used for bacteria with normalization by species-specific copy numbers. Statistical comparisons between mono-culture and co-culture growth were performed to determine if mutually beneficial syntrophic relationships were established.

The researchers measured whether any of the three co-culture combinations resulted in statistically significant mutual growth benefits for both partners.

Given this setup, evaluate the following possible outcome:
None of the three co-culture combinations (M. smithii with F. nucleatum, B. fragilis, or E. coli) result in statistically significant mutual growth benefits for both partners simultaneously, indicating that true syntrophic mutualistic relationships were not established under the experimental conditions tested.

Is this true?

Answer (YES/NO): YES